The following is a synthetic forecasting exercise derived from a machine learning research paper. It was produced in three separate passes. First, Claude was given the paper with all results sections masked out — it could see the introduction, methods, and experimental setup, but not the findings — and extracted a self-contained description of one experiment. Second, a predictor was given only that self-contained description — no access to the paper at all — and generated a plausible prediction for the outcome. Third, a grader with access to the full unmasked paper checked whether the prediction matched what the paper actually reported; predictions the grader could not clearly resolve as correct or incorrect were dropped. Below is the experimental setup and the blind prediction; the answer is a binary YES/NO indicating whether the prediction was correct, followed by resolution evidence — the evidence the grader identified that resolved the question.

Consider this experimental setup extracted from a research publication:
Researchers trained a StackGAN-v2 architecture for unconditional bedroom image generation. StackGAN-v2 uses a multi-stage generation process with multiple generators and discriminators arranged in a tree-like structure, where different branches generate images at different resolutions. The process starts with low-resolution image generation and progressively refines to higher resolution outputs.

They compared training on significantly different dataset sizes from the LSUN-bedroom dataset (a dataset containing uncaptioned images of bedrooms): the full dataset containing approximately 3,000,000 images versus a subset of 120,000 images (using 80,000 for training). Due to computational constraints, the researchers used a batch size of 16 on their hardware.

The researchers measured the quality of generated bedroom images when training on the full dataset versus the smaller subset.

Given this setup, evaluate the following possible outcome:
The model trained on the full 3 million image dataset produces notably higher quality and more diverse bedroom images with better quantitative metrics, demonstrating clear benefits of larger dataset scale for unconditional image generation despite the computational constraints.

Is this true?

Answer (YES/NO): NO